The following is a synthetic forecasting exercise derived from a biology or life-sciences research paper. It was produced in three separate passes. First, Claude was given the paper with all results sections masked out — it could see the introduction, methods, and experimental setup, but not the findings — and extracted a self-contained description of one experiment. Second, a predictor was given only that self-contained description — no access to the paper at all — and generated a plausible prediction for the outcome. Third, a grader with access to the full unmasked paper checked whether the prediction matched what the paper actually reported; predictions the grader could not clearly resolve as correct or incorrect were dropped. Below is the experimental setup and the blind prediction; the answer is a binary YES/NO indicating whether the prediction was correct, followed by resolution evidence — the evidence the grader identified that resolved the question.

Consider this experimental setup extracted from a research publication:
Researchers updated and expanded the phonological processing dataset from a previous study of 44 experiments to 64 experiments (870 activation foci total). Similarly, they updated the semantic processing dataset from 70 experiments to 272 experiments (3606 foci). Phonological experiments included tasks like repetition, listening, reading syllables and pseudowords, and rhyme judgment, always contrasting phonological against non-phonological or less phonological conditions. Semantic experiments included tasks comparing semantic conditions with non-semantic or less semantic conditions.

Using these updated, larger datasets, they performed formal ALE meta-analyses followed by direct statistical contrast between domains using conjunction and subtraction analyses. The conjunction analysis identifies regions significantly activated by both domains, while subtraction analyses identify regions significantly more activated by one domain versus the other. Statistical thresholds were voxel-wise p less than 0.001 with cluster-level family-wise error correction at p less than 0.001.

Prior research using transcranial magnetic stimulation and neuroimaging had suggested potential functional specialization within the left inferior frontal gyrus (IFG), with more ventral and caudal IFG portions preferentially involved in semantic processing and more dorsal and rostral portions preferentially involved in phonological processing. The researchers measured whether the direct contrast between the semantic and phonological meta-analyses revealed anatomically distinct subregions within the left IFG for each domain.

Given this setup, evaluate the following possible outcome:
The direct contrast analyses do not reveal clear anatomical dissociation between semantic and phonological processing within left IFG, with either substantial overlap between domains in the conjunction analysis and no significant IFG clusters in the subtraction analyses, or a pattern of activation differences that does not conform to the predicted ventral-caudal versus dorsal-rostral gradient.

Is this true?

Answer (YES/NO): YES